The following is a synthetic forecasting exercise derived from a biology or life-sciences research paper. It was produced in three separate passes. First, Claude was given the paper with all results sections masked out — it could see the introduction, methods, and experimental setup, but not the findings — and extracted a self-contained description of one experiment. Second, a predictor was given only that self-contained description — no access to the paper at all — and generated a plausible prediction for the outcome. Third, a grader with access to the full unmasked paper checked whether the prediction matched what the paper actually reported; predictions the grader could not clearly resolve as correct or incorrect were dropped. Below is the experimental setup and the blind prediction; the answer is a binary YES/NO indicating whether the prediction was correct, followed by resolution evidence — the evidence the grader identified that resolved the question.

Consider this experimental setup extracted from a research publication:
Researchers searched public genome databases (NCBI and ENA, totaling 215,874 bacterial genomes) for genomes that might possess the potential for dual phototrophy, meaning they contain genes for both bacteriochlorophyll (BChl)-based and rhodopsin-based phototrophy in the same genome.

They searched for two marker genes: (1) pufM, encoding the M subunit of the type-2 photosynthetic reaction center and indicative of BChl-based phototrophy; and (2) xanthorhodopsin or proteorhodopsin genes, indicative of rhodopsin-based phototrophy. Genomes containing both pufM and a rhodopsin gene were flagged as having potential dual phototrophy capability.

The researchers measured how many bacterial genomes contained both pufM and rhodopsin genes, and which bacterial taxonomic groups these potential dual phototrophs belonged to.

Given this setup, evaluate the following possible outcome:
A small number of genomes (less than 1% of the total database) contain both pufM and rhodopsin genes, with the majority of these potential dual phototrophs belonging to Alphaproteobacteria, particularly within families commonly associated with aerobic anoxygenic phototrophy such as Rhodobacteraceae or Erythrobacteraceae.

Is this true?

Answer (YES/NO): NO